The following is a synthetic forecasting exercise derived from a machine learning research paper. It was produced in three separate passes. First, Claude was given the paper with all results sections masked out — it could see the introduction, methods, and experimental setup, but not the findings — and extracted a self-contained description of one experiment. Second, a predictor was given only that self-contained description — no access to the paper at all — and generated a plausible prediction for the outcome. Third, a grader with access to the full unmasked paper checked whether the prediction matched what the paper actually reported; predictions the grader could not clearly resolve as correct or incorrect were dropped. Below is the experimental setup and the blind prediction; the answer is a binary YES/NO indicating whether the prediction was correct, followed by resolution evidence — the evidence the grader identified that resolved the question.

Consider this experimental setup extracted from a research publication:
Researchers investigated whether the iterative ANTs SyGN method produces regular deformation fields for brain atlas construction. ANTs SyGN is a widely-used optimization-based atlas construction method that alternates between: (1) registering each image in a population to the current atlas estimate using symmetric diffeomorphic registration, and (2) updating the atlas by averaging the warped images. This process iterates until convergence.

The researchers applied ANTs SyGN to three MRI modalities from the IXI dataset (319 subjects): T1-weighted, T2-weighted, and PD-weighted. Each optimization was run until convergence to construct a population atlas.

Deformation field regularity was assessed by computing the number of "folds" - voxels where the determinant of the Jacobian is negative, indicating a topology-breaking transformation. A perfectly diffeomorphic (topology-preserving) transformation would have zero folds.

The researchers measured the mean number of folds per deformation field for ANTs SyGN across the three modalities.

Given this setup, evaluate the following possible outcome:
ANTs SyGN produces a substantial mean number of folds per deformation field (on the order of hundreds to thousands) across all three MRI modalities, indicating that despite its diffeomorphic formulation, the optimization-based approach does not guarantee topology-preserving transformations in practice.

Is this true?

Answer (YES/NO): YES